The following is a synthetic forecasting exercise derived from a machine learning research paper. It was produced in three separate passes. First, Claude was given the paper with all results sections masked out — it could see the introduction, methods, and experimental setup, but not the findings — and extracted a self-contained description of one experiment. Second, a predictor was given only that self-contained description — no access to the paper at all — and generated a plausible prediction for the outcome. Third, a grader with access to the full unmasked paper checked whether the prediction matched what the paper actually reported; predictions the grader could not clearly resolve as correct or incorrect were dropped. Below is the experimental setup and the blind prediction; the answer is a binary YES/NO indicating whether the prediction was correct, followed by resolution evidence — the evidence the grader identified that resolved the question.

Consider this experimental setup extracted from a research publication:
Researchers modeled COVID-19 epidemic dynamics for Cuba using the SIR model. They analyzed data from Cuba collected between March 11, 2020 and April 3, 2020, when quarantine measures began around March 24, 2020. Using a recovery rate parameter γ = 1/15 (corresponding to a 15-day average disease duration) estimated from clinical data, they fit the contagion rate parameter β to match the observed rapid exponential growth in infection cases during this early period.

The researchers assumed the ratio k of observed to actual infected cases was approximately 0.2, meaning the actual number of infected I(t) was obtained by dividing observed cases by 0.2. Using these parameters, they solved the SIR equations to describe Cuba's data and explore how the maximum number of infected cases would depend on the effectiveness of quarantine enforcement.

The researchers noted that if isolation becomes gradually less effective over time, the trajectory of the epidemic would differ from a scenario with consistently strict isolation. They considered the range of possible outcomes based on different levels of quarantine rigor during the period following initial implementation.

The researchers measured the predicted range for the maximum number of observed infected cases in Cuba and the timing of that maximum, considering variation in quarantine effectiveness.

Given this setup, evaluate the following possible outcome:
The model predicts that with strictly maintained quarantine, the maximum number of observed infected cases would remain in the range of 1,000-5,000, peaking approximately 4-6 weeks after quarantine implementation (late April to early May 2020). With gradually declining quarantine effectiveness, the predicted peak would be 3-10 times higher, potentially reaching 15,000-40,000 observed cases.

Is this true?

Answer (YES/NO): NO